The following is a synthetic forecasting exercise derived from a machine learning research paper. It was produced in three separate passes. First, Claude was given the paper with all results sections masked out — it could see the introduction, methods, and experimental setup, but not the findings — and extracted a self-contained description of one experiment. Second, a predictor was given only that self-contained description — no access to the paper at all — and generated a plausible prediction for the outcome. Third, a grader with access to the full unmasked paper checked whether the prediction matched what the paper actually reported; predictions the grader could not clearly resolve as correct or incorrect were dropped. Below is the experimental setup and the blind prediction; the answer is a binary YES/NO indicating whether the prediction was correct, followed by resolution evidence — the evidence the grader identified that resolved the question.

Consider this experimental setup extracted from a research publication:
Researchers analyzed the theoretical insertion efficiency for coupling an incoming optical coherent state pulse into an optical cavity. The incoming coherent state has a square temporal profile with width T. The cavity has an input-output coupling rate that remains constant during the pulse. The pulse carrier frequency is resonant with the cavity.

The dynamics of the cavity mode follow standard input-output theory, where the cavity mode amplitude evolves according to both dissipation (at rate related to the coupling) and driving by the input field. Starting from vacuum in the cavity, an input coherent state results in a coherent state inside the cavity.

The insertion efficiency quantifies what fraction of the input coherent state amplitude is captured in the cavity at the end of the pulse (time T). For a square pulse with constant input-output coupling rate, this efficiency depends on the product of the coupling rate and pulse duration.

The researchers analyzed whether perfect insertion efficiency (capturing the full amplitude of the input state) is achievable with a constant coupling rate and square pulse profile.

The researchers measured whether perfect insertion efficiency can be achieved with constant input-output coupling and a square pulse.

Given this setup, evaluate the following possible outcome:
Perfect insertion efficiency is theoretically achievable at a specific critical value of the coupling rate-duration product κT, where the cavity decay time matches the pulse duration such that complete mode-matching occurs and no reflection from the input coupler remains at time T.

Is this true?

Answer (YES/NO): NO